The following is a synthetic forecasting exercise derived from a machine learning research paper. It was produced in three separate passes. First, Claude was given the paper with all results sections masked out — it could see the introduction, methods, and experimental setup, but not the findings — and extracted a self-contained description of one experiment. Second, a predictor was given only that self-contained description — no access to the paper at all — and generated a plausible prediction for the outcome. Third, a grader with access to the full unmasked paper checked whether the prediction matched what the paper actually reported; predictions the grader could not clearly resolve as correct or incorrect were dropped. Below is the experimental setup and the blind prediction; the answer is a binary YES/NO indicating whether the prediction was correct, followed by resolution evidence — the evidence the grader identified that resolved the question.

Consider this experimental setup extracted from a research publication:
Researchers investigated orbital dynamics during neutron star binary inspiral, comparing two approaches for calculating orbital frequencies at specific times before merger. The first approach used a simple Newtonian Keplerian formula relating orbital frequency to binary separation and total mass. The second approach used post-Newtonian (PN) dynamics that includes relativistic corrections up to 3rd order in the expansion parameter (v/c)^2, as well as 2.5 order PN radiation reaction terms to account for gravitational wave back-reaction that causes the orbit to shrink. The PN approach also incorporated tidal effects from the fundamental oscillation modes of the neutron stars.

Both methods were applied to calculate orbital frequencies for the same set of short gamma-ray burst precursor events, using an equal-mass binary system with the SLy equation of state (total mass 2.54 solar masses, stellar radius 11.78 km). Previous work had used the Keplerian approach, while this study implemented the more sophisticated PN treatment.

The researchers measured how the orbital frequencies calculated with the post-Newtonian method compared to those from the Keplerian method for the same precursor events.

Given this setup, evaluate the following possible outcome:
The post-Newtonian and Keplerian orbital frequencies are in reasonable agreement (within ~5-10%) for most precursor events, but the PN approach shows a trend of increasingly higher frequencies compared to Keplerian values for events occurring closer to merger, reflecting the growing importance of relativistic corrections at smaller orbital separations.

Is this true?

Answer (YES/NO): NO